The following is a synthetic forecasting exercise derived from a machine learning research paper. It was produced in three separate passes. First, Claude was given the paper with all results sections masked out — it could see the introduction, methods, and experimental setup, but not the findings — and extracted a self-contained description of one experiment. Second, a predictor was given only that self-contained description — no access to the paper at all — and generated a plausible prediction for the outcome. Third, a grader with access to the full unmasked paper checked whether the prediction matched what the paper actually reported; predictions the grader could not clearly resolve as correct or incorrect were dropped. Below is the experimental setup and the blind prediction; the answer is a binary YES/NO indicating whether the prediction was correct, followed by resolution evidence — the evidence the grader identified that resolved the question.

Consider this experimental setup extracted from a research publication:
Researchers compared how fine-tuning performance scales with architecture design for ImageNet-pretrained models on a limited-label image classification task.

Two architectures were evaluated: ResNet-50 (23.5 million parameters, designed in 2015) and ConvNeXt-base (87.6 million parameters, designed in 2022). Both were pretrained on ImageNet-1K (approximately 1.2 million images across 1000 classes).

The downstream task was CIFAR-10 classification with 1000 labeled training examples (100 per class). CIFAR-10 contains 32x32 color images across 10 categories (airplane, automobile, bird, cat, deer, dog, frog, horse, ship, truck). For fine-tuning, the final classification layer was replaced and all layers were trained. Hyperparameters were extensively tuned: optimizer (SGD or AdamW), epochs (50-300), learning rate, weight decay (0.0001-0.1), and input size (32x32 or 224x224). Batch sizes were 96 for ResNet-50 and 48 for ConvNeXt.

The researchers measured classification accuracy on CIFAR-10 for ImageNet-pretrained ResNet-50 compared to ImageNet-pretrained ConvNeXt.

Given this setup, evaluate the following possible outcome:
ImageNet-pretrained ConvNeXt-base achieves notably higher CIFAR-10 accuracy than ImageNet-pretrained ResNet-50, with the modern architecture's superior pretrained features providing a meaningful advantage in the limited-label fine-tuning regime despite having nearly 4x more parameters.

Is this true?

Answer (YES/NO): YES